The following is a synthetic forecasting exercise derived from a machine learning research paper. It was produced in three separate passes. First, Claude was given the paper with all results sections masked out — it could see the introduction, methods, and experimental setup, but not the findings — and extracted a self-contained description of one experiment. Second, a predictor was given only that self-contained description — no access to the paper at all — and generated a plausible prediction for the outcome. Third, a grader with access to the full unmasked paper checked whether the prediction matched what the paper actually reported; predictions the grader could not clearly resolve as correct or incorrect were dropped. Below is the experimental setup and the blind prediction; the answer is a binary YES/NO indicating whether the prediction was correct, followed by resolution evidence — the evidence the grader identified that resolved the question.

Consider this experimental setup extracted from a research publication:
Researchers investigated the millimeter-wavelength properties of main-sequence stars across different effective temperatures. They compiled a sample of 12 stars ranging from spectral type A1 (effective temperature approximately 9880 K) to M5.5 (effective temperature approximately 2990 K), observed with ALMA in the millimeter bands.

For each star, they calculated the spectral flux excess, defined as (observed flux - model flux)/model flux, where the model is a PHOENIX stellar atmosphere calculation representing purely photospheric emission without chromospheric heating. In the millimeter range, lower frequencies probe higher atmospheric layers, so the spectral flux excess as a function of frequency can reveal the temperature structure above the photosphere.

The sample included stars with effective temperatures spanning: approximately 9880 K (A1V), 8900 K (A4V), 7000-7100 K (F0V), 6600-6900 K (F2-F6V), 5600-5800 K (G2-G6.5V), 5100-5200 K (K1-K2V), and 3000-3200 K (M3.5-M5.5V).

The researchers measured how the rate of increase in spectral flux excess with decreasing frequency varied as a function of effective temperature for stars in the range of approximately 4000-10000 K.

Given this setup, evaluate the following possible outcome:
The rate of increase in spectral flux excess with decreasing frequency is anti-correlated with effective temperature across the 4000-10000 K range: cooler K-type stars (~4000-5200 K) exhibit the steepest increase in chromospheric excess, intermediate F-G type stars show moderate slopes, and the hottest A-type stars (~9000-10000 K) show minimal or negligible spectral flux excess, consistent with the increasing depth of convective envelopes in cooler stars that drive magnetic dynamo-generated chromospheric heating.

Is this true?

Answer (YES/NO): YES